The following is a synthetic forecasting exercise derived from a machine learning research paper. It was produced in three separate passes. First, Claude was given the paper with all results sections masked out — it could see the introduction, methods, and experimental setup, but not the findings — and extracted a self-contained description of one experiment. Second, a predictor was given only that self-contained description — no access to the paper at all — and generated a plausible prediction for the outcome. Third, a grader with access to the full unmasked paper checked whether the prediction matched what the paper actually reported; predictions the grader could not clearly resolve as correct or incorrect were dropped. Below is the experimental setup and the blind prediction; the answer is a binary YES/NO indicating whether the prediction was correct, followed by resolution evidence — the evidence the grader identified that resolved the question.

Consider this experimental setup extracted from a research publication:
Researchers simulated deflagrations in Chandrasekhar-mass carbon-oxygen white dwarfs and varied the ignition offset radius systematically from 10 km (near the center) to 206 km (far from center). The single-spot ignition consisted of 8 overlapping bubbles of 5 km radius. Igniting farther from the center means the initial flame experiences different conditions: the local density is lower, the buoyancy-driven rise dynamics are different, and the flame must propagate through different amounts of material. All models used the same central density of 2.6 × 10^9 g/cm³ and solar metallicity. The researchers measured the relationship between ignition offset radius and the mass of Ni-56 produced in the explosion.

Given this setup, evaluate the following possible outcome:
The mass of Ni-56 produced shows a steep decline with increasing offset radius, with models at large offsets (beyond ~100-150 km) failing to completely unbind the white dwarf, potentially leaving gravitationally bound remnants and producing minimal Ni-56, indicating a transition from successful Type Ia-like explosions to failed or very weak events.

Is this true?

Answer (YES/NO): NO